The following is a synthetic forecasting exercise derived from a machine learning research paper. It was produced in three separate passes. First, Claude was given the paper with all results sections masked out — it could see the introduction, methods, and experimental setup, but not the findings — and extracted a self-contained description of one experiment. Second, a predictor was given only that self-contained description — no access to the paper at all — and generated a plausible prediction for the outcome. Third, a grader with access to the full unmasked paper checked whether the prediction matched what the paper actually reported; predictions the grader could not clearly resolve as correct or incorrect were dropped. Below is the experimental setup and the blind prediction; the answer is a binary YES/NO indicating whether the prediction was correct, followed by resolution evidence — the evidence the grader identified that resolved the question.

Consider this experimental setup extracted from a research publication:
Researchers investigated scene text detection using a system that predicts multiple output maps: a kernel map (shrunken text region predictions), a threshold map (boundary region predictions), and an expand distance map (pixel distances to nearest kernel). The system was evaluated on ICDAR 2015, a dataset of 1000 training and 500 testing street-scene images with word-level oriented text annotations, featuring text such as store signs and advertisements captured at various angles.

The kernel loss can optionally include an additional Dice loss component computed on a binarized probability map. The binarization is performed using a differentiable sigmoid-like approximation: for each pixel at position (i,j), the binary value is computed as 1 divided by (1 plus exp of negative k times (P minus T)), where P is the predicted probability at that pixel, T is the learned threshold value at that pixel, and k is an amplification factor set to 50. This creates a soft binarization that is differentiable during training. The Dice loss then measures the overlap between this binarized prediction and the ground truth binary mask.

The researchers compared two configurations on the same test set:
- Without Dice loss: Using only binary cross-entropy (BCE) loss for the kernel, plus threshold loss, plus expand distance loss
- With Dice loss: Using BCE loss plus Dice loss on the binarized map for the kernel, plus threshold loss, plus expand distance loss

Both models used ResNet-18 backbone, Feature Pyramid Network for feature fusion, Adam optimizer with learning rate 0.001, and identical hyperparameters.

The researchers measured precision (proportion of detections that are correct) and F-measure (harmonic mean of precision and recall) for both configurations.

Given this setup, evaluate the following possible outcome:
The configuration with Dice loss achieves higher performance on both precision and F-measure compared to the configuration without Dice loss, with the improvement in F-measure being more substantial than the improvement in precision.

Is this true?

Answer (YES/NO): NO